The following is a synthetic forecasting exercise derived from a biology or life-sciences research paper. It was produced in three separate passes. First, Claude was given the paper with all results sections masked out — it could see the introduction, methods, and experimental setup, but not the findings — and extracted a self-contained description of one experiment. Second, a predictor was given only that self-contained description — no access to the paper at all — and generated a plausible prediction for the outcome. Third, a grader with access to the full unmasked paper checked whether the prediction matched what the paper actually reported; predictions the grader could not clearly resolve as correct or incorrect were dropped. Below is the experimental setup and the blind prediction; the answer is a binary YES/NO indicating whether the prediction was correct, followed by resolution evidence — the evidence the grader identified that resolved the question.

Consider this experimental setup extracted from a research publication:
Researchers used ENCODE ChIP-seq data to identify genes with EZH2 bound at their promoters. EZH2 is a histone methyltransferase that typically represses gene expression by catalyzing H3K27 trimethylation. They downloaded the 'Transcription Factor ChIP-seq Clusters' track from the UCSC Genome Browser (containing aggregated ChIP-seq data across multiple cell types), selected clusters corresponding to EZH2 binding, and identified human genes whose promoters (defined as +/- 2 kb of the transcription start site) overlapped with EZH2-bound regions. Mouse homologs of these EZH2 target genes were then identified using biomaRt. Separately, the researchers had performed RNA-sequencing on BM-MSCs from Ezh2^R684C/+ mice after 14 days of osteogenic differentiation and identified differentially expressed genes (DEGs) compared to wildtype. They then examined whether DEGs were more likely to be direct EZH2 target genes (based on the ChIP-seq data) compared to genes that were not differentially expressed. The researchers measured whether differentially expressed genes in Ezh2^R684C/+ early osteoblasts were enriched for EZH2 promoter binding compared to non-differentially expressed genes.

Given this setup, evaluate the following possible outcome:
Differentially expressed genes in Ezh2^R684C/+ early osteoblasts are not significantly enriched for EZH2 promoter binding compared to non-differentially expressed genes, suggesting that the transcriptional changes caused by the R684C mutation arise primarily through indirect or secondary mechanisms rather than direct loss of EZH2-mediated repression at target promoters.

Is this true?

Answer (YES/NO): NO